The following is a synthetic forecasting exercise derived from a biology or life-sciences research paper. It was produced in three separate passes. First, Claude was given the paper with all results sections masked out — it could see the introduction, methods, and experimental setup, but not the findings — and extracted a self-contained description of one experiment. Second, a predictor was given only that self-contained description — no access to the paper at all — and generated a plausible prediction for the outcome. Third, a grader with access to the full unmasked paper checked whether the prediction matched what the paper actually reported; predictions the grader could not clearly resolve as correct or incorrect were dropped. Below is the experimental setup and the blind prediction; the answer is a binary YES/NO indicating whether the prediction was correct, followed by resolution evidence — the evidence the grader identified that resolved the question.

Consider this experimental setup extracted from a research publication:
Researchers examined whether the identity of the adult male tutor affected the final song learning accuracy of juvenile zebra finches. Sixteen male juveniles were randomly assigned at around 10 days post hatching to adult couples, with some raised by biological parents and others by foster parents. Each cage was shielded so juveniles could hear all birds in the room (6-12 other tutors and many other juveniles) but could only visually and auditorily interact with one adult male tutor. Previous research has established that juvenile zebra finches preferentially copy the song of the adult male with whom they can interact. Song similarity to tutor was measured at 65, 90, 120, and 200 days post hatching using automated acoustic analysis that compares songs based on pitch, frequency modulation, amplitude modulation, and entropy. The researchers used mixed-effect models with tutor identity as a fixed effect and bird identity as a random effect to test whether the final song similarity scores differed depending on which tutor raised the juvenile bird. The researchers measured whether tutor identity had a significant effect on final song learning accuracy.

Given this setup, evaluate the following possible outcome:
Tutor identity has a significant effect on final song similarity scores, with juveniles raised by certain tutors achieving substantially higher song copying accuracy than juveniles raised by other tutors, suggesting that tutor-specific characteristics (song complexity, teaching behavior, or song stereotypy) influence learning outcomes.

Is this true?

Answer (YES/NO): YES